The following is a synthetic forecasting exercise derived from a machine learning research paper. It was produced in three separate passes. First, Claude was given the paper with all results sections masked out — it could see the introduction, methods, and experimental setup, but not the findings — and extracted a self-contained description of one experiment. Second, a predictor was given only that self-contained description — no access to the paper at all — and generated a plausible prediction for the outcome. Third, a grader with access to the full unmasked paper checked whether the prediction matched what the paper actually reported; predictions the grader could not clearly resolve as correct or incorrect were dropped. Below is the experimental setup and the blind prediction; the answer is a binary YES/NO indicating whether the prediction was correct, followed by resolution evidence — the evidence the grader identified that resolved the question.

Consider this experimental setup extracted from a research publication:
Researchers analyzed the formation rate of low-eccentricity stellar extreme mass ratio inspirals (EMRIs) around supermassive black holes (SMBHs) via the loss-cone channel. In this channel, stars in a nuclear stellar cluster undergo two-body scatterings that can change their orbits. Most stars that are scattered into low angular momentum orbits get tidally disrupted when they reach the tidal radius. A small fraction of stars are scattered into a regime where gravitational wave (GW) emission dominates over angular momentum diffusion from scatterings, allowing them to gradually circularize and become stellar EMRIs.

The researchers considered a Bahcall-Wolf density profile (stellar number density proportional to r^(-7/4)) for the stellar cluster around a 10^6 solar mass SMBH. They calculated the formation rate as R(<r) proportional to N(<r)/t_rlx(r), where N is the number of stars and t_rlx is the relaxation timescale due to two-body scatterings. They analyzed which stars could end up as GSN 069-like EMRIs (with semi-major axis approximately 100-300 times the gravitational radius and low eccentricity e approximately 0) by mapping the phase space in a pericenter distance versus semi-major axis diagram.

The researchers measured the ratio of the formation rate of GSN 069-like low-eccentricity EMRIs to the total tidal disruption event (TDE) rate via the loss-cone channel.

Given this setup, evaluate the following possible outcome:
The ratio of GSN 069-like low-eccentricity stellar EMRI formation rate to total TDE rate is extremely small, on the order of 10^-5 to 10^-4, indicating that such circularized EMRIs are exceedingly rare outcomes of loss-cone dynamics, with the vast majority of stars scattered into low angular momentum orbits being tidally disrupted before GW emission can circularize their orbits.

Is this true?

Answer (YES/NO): YES